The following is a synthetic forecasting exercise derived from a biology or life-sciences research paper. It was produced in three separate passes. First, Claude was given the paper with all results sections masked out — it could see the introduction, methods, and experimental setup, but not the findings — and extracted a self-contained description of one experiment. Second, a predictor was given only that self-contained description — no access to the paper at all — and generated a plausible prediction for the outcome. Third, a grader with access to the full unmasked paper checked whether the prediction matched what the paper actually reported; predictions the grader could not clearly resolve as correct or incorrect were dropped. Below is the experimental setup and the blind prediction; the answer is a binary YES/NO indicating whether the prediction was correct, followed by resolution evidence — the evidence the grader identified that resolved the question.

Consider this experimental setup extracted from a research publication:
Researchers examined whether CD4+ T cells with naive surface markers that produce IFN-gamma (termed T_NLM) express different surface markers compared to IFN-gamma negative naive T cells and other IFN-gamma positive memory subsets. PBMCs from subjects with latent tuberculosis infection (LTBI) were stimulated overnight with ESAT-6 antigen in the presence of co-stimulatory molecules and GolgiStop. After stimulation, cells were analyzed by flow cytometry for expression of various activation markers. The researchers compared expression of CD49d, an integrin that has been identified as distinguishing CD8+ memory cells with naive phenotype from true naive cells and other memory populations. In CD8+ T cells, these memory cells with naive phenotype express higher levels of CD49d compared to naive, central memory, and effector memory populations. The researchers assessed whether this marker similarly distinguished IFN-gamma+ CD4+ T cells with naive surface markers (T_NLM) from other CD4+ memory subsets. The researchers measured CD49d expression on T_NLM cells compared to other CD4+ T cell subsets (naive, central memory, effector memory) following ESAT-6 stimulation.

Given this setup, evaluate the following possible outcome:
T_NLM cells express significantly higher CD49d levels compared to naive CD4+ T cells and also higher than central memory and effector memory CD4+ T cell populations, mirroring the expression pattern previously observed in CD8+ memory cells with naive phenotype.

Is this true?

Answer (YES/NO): NO